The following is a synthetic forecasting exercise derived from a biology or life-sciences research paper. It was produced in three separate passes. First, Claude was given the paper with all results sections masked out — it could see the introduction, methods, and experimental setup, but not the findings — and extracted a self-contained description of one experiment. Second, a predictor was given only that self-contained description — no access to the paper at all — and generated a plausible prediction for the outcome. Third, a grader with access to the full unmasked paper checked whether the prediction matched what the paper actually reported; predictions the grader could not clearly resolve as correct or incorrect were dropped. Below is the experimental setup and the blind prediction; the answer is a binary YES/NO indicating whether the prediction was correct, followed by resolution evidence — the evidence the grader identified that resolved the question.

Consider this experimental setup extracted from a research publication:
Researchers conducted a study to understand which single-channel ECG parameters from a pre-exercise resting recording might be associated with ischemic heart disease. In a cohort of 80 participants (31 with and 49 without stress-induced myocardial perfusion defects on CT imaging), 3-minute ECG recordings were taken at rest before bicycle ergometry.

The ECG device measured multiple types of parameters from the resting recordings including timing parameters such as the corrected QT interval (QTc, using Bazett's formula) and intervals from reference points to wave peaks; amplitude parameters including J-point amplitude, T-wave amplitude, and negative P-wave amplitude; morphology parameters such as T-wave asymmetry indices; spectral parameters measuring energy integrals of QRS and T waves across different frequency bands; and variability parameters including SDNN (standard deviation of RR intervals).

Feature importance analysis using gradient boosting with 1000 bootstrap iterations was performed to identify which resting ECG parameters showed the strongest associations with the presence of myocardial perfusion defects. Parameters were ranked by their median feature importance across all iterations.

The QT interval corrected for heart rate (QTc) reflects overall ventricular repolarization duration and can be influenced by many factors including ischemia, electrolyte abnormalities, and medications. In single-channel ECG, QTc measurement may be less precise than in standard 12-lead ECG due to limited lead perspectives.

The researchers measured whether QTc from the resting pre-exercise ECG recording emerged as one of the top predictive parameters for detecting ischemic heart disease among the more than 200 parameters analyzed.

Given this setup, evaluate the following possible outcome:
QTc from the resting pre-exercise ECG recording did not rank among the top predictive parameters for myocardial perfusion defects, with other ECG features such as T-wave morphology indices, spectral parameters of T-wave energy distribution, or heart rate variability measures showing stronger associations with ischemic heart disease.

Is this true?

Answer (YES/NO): NO